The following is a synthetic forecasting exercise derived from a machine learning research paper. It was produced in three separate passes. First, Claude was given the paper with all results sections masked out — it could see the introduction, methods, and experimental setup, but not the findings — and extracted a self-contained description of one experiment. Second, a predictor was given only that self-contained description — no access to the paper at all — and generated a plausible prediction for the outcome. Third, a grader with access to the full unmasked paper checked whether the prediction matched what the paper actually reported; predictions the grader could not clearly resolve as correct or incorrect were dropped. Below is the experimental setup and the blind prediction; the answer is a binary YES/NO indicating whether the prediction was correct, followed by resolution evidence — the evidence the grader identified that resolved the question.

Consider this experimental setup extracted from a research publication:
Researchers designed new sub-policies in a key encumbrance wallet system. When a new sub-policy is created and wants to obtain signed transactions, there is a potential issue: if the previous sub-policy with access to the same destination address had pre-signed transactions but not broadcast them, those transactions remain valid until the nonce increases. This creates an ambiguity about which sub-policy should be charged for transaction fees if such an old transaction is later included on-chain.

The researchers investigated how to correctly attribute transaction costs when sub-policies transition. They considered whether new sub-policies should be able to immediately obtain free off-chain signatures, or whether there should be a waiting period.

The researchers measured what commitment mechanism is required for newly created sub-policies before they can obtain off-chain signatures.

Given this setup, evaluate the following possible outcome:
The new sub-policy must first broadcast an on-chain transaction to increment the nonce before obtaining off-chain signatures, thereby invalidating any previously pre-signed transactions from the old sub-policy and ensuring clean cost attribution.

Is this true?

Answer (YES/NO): NO